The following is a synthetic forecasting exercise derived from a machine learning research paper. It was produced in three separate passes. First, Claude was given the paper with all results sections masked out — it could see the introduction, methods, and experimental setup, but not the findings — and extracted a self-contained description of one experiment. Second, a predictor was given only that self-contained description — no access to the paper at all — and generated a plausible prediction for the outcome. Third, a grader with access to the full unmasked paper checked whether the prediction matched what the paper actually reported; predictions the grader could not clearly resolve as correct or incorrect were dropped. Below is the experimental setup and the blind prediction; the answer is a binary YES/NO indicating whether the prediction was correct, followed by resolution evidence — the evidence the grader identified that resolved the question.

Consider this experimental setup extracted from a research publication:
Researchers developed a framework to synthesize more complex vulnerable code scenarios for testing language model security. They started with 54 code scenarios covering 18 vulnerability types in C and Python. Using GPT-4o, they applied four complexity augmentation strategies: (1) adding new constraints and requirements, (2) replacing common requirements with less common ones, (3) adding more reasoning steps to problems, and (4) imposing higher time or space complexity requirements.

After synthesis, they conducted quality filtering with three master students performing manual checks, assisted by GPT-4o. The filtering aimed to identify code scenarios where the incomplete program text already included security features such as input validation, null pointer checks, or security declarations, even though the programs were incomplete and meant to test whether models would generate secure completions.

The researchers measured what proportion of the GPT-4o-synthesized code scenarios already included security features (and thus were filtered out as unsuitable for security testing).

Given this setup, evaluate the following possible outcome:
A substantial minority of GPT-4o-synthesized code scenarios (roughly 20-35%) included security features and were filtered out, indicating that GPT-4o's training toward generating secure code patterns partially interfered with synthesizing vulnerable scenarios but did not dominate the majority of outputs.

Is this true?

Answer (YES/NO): NO